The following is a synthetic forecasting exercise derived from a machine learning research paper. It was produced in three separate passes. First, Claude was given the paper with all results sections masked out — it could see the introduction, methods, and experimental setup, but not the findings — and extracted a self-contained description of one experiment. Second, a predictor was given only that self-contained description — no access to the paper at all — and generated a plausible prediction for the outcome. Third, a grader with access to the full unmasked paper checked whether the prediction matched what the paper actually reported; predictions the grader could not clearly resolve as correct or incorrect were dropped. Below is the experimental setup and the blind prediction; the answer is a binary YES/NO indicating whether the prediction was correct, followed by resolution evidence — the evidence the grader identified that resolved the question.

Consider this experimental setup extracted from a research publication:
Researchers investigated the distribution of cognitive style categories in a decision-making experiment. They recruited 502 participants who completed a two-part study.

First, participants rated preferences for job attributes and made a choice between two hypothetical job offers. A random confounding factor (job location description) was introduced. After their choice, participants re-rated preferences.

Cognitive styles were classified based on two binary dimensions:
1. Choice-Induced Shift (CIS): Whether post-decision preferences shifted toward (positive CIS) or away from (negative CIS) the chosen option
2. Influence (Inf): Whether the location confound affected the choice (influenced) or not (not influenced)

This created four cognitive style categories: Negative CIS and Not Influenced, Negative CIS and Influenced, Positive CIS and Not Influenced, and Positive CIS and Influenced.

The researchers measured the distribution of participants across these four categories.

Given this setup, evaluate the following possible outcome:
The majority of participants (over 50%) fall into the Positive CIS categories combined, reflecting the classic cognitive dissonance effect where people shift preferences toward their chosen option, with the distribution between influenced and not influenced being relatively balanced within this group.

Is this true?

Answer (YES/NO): NO